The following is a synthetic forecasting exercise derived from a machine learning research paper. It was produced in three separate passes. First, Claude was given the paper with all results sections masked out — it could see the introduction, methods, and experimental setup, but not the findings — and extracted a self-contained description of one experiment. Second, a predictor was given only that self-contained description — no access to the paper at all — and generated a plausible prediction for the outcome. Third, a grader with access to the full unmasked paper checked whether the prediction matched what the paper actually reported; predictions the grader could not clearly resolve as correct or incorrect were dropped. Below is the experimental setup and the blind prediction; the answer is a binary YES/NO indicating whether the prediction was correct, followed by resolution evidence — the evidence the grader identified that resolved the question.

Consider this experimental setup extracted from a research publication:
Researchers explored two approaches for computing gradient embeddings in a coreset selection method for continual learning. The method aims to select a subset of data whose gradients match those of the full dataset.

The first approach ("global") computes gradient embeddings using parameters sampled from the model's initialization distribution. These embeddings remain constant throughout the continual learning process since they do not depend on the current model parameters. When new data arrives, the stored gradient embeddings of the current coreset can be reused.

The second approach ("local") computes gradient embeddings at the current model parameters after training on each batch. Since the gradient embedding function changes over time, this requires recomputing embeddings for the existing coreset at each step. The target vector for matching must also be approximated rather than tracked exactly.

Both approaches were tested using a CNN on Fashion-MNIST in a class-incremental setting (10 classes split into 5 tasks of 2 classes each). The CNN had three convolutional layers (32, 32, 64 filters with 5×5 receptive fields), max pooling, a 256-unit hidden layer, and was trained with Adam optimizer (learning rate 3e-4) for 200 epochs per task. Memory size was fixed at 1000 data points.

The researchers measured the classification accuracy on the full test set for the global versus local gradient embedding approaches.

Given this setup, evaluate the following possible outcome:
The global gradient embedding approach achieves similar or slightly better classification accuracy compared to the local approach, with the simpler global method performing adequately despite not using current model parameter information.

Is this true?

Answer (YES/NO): NO